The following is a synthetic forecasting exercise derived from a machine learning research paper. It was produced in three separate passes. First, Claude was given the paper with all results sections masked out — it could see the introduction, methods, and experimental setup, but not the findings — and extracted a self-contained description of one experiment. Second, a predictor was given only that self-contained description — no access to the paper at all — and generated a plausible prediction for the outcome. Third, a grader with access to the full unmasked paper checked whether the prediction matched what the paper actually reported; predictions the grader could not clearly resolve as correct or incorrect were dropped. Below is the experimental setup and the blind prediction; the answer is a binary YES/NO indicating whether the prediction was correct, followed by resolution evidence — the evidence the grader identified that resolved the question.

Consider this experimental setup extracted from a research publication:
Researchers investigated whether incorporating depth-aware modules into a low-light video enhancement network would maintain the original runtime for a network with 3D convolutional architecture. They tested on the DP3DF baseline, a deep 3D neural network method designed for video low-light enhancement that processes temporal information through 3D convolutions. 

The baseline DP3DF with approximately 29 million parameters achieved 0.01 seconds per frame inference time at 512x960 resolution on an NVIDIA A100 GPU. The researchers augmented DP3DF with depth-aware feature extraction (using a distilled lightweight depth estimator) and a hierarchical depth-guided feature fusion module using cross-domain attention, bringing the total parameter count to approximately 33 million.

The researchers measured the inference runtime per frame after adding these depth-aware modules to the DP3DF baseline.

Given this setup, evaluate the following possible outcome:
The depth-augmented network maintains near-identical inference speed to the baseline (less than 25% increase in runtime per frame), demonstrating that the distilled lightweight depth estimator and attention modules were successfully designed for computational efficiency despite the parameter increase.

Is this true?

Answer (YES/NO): YES